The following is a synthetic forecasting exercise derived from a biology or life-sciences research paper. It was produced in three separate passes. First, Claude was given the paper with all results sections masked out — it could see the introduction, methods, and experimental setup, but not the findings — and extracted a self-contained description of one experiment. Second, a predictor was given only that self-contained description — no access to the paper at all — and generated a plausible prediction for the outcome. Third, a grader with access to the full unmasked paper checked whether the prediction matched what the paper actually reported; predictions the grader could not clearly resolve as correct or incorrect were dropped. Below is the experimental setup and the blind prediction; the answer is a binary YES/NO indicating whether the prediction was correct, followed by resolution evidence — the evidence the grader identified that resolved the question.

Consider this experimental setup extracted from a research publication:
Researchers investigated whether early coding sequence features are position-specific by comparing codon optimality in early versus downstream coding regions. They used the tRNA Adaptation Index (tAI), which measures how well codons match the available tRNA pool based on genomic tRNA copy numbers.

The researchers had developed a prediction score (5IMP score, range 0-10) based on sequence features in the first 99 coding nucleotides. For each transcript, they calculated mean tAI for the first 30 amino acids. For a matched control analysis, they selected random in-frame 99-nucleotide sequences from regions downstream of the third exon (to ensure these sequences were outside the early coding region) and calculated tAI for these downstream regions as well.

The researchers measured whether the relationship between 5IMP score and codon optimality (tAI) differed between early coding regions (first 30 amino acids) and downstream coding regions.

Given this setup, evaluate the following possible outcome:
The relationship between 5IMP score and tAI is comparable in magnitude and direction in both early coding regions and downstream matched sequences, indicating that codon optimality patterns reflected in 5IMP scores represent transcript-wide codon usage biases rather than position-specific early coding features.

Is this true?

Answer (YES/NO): NO